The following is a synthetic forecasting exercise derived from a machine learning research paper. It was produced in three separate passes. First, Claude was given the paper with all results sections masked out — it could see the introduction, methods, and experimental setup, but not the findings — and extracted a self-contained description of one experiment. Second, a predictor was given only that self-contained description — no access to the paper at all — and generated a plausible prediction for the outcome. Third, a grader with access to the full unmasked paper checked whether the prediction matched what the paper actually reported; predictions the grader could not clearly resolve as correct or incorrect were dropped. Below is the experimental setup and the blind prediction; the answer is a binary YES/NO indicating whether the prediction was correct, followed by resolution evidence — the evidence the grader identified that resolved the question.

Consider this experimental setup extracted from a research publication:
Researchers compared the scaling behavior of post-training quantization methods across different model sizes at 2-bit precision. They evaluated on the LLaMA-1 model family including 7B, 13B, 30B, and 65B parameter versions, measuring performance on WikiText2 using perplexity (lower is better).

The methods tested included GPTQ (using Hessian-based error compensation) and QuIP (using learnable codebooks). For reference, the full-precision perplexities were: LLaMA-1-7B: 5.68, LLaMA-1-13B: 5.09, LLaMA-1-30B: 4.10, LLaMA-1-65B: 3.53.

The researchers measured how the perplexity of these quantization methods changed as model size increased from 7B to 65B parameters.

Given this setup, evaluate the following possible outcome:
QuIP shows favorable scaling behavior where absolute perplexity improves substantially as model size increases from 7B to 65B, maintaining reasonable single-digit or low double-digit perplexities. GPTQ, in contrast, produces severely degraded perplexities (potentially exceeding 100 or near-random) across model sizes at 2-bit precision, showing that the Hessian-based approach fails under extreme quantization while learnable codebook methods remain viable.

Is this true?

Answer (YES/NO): NO